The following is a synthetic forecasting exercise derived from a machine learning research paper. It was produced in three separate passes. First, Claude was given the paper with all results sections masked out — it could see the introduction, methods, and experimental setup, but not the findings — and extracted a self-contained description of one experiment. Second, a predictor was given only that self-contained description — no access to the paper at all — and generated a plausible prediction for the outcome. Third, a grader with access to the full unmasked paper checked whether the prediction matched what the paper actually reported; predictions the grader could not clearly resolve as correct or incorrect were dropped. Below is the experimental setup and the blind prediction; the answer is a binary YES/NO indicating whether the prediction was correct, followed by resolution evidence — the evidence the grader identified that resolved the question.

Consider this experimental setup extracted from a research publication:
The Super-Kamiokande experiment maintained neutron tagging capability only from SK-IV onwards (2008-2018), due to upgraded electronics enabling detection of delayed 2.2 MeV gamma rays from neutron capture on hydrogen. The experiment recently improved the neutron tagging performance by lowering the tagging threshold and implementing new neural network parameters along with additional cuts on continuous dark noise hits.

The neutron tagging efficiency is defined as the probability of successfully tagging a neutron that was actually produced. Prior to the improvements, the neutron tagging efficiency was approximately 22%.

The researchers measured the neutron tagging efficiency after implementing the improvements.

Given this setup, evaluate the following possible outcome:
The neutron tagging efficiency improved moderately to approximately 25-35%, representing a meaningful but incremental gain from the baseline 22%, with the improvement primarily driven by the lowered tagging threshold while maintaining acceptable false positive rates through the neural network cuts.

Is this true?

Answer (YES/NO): YES